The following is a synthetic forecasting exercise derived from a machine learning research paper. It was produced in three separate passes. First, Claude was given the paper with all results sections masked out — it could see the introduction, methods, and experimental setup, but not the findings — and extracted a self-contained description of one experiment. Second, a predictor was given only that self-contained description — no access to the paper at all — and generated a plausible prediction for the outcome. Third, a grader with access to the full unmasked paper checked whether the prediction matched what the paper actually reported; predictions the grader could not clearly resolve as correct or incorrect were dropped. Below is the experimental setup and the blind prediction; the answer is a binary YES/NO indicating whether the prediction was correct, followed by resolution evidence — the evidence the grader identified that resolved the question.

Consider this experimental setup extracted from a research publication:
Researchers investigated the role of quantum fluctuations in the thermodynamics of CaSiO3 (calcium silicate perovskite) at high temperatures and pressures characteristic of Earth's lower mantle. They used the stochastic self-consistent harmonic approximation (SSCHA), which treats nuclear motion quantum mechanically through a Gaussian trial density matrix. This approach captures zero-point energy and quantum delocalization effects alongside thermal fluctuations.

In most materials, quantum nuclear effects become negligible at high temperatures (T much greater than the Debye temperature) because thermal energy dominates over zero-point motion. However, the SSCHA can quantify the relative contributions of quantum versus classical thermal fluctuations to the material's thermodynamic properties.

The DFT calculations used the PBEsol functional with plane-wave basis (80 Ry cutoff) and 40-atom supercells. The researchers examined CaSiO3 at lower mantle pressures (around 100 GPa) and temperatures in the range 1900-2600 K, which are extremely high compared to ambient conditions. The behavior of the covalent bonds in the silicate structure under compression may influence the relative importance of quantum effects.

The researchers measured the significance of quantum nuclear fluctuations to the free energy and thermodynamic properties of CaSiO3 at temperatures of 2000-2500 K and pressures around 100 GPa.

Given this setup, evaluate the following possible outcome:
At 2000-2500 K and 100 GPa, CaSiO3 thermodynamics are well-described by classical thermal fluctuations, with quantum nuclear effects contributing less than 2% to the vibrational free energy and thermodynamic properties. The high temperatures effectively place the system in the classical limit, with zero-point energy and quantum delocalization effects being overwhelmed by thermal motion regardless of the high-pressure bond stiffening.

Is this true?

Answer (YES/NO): NO